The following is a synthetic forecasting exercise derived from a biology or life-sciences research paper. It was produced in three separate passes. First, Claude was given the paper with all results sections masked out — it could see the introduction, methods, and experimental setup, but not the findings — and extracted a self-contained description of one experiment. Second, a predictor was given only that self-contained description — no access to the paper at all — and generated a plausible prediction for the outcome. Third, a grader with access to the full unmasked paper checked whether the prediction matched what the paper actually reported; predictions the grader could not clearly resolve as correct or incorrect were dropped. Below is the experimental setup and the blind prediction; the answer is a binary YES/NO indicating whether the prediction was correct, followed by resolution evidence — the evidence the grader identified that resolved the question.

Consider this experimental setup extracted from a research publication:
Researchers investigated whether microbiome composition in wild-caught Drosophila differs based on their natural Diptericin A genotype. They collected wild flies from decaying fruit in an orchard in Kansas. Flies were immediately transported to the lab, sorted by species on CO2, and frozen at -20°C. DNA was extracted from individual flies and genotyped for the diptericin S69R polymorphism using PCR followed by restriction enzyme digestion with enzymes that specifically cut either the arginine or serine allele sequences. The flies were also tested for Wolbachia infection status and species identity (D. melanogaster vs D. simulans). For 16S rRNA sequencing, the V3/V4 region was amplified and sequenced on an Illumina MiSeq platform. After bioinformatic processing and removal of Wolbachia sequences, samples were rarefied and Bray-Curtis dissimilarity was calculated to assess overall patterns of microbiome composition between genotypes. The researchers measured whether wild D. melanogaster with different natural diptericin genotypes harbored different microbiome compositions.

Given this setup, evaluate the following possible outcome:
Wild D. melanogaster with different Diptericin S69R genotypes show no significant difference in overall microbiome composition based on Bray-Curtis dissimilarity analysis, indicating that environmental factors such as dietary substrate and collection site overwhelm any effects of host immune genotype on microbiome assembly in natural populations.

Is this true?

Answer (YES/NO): NO